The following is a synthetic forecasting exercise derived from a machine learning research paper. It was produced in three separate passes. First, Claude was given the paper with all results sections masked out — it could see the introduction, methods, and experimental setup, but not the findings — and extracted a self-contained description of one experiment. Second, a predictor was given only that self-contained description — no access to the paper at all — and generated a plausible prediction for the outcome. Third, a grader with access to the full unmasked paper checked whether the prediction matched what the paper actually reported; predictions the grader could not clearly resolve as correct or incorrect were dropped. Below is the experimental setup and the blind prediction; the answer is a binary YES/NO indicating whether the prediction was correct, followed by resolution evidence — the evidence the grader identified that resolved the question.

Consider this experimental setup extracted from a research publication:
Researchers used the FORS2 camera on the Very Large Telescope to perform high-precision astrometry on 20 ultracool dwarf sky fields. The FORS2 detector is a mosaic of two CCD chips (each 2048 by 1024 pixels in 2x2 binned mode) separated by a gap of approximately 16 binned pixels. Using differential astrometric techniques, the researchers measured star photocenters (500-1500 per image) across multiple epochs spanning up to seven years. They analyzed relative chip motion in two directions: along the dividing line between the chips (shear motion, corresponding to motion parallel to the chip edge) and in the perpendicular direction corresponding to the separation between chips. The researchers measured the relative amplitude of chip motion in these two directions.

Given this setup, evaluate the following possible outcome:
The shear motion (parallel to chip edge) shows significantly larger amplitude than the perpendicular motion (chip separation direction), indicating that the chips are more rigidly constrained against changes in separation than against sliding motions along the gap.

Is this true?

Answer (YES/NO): YES